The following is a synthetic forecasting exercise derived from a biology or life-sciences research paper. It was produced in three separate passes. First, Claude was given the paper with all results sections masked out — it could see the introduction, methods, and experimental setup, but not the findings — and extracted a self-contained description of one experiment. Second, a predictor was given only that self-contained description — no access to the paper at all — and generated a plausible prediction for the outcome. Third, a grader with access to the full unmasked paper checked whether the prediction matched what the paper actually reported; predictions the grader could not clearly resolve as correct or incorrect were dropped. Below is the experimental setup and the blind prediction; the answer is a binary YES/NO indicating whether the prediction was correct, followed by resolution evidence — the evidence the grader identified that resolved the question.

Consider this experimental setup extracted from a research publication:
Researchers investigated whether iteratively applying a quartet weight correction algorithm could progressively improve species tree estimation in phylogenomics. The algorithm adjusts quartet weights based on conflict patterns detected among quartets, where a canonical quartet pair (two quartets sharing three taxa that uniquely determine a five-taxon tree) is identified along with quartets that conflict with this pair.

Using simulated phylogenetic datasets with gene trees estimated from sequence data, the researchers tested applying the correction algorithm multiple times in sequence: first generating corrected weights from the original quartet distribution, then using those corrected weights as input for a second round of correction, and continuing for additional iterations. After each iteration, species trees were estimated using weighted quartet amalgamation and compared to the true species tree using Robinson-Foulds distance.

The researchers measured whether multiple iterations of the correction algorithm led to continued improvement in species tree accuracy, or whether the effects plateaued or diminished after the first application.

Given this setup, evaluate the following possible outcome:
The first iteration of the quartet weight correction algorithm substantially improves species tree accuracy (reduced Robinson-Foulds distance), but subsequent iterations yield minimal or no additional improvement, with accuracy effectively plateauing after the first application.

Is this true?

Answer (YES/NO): NO